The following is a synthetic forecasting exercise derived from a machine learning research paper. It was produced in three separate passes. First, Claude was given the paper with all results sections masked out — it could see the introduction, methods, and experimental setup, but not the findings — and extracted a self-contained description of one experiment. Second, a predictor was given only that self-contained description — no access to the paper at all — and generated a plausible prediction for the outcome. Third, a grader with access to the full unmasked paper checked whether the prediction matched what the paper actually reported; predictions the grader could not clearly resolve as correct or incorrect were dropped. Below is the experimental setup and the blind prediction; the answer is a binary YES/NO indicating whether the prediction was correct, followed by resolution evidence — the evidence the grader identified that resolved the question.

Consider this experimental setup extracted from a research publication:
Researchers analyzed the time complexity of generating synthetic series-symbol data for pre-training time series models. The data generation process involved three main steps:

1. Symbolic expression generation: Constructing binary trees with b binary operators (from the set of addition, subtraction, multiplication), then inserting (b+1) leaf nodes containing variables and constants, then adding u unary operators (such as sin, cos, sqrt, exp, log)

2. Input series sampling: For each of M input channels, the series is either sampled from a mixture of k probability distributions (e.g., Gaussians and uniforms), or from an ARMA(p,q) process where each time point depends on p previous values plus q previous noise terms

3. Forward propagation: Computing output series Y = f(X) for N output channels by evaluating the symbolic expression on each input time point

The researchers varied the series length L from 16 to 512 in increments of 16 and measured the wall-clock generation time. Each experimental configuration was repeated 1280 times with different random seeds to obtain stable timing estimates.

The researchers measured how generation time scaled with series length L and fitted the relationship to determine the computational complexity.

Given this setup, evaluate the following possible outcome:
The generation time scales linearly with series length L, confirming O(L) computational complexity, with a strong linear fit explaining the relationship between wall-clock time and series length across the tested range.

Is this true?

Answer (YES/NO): YES